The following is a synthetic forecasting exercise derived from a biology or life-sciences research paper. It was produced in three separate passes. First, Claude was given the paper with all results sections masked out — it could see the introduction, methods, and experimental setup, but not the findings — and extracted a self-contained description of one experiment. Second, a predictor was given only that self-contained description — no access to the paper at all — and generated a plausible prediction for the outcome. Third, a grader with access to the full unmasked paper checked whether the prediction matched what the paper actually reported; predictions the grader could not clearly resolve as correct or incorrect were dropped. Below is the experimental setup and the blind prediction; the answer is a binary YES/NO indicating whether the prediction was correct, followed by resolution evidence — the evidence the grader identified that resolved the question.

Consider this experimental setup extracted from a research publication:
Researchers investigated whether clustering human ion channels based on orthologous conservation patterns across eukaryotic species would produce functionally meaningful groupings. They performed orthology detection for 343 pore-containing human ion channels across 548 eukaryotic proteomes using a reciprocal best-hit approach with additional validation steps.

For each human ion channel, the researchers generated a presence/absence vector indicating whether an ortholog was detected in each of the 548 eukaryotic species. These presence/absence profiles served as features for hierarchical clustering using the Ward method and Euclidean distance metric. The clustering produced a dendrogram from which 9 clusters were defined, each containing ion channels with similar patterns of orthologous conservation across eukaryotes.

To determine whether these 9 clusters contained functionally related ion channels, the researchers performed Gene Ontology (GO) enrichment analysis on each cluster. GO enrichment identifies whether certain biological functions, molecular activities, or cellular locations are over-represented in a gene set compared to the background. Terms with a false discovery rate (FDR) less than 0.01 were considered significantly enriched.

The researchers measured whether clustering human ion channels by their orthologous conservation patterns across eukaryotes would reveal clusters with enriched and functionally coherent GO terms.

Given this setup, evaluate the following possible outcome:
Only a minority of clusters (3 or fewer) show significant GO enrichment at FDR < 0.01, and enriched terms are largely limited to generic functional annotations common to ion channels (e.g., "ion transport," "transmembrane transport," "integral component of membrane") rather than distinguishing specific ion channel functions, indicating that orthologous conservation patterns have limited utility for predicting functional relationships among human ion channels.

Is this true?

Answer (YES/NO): NO